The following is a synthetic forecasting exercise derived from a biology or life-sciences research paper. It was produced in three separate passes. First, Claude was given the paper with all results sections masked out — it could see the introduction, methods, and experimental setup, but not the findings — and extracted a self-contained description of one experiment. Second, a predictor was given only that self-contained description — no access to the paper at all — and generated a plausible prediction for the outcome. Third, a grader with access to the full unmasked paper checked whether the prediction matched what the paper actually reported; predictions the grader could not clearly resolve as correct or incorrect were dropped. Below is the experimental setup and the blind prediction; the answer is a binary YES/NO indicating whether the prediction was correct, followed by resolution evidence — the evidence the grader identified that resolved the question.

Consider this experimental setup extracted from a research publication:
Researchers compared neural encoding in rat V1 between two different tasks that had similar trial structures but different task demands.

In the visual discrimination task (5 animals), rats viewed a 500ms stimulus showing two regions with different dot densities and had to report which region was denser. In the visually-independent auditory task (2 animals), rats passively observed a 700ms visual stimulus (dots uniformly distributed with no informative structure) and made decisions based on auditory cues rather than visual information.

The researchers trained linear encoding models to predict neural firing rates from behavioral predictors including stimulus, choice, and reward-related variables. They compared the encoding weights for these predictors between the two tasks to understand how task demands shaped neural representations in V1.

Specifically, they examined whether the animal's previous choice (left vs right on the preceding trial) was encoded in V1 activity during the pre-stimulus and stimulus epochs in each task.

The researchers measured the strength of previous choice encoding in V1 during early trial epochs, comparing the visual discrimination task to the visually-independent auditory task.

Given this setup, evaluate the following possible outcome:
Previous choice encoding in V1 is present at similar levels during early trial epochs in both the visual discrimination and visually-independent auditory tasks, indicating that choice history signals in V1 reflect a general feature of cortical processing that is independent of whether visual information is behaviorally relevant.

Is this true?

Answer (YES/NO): NO